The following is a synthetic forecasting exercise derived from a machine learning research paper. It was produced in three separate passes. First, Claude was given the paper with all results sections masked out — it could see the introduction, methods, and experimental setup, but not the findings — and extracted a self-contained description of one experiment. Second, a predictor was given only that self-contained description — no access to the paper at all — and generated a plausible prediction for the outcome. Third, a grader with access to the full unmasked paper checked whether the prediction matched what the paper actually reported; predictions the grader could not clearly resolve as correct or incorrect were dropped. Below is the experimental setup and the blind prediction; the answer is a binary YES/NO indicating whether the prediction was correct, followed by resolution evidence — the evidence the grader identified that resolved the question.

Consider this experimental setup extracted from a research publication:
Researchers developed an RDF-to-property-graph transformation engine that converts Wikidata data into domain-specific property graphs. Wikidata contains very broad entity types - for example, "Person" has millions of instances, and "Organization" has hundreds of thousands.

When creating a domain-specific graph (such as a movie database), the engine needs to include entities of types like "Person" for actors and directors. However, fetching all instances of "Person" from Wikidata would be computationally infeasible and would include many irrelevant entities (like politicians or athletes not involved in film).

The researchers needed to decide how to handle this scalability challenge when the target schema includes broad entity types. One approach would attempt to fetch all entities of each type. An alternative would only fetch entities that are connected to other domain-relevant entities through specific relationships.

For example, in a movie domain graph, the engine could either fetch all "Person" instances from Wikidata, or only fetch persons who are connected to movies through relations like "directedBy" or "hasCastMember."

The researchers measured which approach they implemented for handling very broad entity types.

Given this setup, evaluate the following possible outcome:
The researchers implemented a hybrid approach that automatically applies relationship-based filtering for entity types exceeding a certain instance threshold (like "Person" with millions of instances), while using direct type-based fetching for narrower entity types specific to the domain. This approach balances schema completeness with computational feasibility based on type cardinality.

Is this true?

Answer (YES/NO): NO